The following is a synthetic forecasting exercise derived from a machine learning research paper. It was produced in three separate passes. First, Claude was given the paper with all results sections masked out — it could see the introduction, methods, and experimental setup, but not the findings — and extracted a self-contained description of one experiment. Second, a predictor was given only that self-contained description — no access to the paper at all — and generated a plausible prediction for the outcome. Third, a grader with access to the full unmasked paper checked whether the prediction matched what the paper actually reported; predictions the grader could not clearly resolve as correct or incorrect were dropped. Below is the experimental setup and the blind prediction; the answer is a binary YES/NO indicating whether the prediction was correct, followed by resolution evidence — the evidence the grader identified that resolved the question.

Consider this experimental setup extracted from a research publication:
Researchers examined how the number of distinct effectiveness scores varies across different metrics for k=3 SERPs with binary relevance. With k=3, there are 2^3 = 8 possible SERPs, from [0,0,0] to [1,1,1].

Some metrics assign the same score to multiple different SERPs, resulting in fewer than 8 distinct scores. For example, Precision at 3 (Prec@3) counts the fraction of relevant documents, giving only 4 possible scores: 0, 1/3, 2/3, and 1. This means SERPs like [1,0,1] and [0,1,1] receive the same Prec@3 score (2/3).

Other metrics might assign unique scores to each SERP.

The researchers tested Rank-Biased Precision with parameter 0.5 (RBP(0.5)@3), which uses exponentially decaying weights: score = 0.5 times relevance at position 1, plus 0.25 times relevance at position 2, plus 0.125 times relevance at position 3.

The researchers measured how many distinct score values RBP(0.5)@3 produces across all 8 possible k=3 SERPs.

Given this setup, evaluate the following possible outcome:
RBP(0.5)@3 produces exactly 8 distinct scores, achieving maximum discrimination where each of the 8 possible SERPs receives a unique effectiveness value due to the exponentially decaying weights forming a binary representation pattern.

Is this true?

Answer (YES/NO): YES